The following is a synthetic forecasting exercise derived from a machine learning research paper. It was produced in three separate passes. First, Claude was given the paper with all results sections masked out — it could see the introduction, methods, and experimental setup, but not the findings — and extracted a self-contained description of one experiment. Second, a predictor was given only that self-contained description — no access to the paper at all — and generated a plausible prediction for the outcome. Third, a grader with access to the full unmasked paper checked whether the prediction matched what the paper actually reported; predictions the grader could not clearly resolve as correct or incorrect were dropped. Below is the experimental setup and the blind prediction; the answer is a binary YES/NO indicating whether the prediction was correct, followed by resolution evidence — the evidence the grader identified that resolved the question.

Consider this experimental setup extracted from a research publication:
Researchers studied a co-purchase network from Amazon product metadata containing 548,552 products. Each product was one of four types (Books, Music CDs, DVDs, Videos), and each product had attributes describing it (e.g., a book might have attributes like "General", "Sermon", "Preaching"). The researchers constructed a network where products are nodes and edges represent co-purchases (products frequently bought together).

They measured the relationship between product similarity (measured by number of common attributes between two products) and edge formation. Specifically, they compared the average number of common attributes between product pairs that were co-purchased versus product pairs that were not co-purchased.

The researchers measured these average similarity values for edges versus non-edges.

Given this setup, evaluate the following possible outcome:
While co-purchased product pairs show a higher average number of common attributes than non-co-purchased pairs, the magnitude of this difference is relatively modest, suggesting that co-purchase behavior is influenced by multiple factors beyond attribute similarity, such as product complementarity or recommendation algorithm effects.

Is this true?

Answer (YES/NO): NO